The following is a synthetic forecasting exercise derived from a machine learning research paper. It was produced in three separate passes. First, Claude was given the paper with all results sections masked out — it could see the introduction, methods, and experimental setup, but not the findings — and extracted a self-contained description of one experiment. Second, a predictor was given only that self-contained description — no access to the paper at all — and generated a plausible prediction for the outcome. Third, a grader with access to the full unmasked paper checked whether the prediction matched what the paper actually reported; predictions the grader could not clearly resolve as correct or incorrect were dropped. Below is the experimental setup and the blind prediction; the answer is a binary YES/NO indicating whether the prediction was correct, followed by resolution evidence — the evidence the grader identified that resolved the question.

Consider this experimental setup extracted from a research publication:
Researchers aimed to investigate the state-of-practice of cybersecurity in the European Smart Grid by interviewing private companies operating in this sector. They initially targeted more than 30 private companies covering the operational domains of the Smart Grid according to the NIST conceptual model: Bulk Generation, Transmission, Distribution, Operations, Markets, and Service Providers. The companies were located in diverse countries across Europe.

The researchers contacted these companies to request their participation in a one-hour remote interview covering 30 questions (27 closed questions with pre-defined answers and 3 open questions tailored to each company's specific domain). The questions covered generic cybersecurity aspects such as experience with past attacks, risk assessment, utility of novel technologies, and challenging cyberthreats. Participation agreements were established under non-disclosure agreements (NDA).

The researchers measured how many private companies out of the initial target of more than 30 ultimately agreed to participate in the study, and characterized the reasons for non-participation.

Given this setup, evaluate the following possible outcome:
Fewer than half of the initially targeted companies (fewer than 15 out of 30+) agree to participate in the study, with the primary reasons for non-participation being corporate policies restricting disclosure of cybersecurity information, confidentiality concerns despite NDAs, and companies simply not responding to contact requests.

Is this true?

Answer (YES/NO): YES